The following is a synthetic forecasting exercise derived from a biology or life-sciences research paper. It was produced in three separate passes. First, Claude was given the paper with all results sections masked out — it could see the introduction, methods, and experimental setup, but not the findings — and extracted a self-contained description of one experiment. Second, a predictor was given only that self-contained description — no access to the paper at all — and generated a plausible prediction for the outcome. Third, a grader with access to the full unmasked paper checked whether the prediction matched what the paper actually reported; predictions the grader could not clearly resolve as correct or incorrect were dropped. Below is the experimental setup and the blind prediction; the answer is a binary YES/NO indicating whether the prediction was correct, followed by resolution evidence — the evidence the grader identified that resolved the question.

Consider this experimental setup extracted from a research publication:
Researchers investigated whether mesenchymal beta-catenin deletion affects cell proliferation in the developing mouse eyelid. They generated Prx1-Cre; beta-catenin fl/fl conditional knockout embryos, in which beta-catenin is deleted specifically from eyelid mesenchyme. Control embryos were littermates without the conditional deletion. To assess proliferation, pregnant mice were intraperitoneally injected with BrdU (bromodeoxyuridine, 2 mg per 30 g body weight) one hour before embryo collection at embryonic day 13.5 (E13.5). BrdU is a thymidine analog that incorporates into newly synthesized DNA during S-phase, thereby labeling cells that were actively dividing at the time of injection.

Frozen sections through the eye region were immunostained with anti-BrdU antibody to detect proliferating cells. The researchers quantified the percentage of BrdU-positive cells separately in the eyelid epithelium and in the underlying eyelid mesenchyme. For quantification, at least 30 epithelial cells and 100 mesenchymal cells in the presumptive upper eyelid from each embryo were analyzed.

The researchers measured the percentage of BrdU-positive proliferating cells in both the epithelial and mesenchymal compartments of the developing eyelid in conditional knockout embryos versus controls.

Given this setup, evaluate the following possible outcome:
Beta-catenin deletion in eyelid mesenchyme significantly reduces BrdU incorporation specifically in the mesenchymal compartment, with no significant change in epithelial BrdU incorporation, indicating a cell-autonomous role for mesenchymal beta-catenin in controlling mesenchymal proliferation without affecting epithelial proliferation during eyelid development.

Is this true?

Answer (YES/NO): NO